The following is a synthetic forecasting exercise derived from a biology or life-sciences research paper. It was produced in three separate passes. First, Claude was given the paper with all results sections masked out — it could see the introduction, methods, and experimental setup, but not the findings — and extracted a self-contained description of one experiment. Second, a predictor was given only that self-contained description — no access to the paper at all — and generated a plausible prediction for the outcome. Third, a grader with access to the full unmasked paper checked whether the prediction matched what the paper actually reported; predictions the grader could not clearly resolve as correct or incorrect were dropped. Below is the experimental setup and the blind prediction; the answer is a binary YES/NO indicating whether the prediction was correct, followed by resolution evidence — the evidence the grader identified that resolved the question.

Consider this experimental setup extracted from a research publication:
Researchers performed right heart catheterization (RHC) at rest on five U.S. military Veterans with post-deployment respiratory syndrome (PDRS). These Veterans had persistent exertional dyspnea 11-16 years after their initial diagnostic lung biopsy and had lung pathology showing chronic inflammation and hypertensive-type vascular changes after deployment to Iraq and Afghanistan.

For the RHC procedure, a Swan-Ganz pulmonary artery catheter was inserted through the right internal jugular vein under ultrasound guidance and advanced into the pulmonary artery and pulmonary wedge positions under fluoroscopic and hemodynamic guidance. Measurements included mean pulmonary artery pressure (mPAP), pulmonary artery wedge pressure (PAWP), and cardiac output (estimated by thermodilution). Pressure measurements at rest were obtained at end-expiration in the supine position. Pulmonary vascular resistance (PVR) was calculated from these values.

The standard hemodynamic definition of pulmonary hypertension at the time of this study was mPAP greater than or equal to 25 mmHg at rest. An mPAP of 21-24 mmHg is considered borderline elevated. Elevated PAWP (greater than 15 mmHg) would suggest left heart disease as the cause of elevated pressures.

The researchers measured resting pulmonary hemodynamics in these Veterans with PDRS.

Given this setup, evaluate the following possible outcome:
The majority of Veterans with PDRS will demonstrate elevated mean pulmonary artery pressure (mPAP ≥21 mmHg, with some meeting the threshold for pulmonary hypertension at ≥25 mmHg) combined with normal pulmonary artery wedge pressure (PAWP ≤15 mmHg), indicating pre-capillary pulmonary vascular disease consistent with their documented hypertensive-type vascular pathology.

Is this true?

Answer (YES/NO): NO